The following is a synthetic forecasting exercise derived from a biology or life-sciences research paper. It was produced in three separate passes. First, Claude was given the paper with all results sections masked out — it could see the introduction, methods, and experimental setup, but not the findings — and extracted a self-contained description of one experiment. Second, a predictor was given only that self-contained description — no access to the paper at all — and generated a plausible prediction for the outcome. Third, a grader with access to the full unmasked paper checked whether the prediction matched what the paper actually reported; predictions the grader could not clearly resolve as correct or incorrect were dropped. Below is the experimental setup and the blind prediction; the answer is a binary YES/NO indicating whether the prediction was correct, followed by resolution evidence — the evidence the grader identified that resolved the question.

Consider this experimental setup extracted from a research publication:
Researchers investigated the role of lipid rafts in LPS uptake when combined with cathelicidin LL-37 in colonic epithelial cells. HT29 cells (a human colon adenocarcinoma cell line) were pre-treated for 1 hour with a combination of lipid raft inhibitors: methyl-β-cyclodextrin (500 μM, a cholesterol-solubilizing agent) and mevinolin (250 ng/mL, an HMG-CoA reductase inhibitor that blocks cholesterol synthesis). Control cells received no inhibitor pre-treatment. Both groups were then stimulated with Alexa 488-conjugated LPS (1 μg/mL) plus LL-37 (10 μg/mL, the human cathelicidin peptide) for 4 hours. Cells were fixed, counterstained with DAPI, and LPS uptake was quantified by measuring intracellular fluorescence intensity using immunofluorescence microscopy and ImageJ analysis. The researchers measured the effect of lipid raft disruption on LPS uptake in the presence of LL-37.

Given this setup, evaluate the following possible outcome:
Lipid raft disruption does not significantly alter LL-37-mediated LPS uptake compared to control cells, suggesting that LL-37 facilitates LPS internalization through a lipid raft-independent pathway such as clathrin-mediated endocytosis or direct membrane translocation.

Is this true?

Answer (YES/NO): NO